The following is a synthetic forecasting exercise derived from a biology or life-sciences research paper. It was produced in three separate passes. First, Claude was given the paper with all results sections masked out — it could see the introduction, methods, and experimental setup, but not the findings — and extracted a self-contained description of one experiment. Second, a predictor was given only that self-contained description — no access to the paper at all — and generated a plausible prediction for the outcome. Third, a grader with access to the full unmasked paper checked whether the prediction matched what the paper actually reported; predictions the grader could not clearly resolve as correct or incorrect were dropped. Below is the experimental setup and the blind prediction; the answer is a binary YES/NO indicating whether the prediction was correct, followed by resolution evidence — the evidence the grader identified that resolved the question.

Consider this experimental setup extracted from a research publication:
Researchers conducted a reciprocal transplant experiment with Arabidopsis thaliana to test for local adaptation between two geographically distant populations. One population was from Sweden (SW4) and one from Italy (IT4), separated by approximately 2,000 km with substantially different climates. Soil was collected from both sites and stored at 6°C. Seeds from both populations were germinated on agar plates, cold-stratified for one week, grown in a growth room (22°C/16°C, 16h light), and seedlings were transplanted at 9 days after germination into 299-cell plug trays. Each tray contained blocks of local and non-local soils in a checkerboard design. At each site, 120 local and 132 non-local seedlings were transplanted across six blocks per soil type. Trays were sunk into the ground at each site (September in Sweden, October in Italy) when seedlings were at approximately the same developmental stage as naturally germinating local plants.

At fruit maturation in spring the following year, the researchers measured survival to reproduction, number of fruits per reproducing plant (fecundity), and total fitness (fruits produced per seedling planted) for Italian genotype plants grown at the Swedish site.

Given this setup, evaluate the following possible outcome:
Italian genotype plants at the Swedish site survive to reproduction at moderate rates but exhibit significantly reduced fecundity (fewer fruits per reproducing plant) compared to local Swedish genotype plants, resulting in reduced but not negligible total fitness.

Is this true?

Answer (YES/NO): NO